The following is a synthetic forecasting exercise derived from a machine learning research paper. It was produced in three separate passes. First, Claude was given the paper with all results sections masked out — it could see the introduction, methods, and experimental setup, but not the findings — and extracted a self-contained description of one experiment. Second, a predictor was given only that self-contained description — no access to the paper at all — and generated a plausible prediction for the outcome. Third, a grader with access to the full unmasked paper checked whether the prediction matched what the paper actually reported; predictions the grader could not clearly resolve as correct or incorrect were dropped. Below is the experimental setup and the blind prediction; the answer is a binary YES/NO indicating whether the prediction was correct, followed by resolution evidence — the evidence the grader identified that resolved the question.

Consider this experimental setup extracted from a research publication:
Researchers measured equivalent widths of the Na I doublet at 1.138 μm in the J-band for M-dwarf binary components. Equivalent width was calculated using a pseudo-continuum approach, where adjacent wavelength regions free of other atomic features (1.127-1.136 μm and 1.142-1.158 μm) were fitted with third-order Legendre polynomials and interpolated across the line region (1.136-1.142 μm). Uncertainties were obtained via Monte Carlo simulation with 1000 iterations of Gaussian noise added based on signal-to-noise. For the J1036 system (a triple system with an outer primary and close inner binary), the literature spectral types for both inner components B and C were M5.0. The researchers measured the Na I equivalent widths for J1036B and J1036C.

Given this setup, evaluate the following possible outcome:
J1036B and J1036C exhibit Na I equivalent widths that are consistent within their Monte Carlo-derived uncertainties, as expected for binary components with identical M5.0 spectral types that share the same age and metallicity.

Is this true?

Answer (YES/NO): NO